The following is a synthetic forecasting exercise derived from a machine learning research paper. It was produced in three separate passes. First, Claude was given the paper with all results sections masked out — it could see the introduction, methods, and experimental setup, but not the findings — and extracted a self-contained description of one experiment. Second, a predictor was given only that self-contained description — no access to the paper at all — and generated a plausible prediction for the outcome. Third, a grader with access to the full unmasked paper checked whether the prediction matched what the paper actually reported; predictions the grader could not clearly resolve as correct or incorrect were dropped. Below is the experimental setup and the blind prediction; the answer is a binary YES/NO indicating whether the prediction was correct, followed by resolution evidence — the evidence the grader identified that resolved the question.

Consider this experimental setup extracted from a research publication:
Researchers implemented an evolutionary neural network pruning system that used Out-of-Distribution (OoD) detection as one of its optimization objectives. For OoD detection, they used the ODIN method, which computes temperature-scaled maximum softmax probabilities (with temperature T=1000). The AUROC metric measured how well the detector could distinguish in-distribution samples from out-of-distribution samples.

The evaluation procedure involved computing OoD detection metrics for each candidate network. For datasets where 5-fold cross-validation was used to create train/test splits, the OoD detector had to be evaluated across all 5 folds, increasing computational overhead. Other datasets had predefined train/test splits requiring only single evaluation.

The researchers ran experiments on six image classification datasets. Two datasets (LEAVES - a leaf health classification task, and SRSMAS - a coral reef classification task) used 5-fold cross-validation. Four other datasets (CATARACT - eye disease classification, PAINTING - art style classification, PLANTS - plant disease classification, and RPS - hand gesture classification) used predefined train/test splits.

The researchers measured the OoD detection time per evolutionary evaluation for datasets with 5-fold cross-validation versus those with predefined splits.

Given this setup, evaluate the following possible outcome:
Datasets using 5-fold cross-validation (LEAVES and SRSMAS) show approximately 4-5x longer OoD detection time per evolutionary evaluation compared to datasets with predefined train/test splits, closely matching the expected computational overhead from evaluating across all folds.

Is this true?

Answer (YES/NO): YES